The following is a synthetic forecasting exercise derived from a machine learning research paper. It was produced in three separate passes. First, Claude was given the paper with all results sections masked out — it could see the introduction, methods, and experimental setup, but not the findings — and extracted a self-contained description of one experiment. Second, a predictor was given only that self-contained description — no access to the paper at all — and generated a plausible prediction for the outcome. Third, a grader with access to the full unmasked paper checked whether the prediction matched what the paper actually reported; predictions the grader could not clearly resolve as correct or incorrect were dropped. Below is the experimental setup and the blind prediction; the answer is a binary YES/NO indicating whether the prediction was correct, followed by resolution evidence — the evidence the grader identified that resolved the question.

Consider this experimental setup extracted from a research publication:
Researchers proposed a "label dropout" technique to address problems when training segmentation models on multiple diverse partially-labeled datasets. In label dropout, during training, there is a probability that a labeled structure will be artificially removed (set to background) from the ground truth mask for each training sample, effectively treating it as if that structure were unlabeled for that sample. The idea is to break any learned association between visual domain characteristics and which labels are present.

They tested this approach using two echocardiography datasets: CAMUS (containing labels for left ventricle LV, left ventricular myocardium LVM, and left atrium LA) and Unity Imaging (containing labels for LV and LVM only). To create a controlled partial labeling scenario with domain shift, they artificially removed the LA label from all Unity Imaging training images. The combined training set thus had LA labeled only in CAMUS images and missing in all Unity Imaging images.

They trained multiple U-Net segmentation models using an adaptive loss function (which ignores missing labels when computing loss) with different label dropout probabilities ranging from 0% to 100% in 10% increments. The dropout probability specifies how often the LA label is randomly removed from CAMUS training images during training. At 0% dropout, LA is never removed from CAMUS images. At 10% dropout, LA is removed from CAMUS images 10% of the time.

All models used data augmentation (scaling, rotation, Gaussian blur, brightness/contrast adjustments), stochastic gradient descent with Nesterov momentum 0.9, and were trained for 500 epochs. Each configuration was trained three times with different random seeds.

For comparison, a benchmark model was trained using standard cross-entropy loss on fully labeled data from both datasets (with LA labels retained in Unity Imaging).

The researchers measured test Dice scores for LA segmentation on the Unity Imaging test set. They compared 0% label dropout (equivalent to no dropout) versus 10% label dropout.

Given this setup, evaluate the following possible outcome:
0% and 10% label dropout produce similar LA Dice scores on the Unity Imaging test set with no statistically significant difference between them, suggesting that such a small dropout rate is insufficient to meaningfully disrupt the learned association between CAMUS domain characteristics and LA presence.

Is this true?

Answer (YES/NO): NO